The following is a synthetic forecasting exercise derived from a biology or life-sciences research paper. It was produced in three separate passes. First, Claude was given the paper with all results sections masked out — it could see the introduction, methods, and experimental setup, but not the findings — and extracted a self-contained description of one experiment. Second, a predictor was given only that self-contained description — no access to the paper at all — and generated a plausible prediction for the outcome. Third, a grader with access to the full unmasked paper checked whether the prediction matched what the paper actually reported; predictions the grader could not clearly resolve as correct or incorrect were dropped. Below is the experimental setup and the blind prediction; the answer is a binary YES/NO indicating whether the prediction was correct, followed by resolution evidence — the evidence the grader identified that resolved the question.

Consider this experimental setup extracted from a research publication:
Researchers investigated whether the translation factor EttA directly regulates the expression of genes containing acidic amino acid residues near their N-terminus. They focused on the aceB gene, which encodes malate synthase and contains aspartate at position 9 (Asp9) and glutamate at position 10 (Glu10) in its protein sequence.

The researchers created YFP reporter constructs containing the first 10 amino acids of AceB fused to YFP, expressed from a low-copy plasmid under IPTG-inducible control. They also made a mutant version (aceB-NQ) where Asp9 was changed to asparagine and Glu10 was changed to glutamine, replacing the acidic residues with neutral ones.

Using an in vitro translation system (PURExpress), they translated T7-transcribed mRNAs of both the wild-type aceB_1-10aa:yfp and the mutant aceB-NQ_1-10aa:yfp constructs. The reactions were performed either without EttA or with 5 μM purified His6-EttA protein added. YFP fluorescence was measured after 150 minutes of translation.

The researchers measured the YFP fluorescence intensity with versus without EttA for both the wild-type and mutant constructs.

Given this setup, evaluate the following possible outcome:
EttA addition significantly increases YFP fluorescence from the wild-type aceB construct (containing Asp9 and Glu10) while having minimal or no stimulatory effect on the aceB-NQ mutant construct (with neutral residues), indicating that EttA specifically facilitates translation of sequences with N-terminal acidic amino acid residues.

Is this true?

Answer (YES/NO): YES